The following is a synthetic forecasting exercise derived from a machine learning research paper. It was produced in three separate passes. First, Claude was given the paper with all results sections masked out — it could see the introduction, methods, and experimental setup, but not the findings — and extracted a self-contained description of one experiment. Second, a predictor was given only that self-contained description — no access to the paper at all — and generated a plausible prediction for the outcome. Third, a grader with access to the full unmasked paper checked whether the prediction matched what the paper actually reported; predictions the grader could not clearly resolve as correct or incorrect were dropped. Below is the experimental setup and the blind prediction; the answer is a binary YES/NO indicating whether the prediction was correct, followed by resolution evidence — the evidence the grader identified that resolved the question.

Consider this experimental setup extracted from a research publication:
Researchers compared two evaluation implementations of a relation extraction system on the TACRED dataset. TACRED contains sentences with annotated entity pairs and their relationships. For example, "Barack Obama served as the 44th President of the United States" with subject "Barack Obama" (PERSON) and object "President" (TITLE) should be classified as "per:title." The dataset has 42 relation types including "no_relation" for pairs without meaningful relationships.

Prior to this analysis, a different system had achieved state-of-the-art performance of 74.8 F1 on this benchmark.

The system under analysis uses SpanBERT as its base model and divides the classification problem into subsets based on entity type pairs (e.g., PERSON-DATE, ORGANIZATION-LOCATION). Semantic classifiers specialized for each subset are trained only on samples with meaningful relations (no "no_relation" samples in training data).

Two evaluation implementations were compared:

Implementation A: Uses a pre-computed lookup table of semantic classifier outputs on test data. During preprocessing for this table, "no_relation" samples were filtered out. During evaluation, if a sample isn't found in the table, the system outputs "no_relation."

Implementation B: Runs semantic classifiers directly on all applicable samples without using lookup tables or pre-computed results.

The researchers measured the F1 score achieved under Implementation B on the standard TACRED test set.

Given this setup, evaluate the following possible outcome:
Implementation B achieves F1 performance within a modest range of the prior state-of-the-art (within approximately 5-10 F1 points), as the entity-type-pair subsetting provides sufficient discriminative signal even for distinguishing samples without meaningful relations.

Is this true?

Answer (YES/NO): NO